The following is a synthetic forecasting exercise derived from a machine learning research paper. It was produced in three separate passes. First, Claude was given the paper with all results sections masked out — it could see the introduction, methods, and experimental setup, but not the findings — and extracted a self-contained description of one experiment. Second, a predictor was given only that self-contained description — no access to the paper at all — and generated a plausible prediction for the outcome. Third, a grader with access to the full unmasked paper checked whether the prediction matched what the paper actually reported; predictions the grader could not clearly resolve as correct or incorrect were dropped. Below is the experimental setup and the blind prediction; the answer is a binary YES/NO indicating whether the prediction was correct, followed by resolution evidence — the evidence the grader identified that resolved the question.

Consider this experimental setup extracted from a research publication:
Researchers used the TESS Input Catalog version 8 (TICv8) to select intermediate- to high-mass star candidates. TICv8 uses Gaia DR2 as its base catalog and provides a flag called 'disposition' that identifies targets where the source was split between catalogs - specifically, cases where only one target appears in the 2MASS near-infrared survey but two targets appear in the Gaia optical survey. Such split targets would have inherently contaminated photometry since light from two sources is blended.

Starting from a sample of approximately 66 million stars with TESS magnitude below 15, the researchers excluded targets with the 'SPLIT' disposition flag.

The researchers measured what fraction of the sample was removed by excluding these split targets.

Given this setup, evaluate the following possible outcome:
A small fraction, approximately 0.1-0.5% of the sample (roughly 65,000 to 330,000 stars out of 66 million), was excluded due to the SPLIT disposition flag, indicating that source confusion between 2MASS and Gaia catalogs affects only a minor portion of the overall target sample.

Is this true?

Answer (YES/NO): NO